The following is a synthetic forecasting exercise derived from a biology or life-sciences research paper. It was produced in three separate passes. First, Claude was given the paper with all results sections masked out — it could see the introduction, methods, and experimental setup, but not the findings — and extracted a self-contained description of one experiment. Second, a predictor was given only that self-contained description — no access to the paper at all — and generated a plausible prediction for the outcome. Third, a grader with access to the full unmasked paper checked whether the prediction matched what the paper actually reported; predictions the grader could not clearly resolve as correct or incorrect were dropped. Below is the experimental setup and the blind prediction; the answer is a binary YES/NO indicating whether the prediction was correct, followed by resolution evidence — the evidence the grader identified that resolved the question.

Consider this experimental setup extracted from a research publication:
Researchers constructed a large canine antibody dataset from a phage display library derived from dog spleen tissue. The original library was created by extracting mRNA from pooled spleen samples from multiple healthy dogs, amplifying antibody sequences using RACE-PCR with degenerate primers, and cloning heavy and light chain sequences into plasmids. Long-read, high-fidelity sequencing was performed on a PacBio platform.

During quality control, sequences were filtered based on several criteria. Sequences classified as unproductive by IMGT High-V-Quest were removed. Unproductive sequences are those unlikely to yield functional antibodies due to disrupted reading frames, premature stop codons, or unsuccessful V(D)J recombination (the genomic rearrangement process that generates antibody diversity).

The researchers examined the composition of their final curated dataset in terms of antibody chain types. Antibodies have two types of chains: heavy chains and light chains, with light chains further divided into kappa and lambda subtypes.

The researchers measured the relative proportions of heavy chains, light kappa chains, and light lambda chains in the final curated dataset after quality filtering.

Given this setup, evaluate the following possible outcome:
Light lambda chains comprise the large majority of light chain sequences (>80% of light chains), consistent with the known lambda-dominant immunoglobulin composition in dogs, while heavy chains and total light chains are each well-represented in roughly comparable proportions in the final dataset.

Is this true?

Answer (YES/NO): NO